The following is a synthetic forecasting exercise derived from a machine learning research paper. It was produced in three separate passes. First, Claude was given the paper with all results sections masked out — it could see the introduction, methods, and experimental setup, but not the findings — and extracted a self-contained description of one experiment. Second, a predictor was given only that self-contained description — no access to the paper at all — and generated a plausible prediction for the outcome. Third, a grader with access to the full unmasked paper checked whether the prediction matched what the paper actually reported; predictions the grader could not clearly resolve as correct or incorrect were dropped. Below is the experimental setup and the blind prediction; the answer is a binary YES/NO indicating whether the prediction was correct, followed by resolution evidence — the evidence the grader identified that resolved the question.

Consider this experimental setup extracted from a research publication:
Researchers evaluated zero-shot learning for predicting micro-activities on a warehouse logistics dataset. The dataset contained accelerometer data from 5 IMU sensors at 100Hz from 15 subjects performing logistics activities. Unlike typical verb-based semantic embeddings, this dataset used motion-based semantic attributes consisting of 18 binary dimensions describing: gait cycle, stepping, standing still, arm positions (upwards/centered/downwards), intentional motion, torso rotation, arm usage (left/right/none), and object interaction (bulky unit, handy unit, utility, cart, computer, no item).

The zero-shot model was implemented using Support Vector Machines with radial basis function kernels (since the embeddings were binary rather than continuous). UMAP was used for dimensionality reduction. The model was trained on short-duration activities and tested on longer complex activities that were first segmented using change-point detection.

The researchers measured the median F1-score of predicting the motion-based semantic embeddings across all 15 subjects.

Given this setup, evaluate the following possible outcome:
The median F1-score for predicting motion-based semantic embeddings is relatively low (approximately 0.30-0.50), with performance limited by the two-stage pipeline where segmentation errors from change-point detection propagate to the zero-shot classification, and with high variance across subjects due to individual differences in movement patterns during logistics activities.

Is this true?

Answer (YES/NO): NO